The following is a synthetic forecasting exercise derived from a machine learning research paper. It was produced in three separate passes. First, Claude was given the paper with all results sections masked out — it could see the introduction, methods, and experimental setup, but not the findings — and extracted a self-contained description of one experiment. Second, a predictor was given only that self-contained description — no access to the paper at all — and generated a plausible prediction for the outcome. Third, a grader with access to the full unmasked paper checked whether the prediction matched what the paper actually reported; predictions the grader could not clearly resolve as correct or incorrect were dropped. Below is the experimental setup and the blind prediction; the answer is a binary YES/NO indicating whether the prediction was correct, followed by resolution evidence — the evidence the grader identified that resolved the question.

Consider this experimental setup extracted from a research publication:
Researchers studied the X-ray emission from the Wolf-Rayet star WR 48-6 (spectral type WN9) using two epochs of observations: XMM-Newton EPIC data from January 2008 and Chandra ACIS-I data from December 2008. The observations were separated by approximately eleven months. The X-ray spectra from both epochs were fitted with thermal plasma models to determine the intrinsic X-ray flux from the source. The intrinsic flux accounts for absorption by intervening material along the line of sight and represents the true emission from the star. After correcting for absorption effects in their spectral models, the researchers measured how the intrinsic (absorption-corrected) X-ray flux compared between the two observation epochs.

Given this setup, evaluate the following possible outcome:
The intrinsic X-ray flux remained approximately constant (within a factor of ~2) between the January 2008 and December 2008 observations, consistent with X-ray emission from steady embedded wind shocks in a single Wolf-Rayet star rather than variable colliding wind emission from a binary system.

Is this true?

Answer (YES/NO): NO